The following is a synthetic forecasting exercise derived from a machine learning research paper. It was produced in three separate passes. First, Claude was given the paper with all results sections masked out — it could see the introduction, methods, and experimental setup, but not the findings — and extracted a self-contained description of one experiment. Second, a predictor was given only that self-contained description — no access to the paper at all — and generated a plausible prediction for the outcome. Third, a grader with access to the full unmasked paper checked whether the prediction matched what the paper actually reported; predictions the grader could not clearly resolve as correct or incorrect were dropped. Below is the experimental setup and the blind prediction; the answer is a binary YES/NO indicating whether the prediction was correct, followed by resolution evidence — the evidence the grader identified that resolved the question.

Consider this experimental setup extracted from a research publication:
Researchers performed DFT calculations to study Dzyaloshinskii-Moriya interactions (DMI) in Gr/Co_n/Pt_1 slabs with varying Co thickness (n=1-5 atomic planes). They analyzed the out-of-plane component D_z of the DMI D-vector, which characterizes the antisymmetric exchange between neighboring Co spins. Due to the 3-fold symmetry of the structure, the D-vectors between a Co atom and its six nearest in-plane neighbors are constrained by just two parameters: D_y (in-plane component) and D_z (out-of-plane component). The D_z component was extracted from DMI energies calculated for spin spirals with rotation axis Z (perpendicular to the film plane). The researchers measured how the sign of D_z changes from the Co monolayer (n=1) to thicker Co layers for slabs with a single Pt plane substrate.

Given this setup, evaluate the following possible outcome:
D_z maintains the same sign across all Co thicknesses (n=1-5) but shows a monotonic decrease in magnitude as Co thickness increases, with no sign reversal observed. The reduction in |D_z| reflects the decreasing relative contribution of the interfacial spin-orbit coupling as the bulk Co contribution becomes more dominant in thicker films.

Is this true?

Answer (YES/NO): NO